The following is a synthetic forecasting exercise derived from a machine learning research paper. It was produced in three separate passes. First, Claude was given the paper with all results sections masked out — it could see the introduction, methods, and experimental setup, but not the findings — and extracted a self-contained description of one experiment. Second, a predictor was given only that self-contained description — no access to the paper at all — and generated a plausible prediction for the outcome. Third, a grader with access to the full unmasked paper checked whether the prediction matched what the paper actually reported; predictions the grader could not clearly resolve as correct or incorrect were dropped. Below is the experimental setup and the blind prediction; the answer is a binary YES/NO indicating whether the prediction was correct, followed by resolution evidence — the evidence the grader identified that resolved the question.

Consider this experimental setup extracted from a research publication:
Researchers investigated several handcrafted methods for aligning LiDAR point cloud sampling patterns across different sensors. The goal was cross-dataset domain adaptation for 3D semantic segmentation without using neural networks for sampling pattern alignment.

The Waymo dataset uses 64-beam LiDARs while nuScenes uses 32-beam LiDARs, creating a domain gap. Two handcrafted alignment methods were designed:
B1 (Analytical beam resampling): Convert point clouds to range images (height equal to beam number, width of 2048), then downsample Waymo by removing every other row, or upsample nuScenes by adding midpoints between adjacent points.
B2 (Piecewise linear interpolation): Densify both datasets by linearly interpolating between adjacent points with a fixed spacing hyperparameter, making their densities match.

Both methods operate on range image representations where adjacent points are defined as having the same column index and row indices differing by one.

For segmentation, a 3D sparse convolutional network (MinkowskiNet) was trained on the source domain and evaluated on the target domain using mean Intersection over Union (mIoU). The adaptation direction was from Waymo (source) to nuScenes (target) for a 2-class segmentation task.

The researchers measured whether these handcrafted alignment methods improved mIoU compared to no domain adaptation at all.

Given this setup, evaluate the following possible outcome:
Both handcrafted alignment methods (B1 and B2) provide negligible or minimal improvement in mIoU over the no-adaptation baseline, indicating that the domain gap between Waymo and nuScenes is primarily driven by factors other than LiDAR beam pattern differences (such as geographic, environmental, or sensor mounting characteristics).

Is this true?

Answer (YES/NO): NO